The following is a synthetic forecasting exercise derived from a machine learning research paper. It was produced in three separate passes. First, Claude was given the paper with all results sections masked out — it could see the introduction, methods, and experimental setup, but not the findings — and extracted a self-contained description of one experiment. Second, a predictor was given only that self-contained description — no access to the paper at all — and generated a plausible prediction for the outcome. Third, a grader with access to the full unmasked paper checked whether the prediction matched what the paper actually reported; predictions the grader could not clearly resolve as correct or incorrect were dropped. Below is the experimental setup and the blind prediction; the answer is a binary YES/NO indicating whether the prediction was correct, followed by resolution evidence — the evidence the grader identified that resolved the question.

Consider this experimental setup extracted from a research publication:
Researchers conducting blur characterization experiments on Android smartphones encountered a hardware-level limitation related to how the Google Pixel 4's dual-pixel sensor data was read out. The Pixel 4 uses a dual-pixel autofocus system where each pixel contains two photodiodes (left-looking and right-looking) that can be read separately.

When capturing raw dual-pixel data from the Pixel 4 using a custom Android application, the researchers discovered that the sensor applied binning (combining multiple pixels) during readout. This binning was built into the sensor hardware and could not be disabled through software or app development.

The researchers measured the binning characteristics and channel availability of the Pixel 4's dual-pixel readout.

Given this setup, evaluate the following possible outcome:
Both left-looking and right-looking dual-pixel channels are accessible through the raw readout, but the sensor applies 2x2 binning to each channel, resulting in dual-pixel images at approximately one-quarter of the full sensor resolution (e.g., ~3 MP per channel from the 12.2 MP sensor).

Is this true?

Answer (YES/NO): NO